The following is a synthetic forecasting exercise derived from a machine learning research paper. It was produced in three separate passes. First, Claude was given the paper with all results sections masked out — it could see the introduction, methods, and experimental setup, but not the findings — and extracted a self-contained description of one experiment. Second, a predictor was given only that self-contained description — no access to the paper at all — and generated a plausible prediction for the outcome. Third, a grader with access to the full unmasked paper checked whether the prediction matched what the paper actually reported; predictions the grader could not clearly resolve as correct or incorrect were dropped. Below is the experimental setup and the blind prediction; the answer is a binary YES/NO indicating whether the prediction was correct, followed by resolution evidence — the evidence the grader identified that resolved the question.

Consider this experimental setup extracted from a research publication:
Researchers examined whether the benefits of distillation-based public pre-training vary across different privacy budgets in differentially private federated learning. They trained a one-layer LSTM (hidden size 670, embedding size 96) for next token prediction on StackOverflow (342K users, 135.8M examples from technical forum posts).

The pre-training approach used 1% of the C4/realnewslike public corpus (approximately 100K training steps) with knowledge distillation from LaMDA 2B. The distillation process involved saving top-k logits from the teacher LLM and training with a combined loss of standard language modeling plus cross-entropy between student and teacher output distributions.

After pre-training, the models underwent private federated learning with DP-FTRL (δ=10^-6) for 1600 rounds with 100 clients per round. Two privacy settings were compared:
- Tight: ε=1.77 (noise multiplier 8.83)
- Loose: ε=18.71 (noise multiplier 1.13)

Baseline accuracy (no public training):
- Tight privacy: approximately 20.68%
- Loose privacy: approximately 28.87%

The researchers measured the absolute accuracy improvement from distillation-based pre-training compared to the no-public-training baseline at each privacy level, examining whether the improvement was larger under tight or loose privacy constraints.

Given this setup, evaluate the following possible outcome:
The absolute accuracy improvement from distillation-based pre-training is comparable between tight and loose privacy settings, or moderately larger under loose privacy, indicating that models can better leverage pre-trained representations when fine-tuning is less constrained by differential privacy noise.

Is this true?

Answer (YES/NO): NO